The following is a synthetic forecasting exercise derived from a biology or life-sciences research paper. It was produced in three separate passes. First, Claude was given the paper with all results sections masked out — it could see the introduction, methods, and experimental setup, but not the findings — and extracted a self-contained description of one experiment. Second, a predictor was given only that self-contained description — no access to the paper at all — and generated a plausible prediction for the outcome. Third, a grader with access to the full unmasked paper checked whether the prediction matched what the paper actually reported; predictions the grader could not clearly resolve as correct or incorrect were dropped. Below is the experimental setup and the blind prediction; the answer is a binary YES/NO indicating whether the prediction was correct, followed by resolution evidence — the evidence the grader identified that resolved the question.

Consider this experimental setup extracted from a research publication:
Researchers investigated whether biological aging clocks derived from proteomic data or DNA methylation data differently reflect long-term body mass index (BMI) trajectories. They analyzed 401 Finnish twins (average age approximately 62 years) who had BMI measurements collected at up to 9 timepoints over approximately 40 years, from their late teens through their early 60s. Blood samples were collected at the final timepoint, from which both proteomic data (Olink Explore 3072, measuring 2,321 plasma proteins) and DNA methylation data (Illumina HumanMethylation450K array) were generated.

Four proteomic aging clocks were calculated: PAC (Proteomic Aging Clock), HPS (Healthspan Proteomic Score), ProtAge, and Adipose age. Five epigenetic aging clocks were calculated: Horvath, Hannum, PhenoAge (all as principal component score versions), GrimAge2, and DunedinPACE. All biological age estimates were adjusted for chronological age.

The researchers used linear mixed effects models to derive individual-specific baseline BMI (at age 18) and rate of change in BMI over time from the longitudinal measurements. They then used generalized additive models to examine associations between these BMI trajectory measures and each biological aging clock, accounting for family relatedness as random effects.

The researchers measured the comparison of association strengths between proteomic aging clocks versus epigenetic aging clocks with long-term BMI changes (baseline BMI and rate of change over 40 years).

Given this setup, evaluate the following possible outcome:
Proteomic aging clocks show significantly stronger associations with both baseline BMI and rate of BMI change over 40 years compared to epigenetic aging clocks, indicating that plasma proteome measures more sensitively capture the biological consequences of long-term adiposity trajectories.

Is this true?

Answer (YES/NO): NO